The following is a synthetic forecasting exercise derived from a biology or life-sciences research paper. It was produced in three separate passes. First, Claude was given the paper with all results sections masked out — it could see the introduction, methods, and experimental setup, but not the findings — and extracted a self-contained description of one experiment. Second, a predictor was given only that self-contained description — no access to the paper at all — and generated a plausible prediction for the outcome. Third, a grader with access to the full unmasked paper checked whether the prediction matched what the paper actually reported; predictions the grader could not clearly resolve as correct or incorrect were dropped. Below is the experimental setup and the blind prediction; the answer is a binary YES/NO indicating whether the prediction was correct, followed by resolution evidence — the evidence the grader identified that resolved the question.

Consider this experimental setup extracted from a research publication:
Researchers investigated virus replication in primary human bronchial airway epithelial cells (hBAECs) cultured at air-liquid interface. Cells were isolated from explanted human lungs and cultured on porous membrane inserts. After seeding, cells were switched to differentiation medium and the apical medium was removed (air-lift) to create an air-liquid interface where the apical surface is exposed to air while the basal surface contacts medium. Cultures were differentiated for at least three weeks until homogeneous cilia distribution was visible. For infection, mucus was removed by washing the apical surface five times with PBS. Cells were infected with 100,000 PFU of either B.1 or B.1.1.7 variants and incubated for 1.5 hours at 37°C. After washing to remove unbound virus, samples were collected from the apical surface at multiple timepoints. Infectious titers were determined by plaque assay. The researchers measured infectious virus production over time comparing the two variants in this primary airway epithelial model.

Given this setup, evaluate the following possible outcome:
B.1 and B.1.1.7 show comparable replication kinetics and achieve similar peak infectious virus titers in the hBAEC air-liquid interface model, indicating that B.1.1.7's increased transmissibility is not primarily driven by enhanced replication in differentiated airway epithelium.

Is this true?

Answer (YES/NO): YES